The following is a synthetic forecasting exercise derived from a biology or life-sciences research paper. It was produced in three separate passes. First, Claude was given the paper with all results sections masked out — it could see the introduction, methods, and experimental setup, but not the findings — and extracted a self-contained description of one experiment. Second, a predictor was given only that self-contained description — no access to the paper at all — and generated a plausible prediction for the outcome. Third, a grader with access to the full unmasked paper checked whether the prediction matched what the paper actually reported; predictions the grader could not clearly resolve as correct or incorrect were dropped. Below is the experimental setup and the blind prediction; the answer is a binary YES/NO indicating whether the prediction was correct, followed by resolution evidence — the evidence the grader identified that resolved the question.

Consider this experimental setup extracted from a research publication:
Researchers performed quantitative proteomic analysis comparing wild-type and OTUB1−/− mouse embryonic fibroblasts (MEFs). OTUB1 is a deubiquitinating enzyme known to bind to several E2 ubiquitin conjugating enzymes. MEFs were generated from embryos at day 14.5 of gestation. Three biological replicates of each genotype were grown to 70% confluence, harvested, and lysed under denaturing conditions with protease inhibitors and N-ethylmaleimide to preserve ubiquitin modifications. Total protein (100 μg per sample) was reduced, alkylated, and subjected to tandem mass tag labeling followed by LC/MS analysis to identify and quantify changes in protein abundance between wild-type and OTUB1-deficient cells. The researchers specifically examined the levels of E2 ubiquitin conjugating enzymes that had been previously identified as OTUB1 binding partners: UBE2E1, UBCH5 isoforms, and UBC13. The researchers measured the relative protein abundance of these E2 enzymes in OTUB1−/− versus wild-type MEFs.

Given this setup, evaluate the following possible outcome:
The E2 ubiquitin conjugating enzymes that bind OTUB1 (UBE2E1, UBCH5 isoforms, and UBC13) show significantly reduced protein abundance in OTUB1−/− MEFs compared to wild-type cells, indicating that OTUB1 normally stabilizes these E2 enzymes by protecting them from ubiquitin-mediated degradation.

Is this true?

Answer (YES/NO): NO